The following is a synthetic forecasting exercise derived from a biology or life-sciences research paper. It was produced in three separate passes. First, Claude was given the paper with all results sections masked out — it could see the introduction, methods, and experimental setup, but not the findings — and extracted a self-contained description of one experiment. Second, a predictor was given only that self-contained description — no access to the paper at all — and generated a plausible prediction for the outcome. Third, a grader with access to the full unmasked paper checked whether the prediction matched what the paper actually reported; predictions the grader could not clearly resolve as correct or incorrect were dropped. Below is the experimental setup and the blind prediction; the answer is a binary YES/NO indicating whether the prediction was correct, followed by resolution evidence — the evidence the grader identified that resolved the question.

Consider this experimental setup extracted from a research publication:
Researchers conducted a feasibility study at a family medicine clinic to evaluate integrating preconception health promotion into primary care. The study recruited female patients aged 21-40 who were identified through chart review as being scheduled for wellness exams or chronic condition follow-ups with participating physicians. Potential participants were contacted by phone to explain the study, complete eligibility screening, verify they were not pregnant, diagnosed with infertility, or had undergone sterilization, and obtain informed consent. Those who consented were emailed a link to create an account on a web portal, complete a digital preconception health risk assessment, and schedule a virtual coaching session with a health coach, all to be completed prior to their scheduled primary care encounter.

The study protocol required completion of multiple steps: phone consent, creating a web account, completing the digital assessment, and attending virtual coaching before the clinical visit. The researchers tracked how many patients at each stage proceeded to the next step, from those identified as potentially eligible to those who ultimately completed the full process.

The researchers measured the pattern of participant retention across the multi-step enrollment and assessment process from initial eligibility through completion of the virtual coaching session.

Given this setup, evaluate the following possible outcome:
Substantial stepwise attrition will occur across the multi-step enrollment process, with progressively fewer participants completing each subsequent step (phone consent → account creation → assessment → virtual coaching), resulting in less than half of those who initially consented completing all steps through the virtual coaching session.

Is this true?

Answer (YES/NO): NO